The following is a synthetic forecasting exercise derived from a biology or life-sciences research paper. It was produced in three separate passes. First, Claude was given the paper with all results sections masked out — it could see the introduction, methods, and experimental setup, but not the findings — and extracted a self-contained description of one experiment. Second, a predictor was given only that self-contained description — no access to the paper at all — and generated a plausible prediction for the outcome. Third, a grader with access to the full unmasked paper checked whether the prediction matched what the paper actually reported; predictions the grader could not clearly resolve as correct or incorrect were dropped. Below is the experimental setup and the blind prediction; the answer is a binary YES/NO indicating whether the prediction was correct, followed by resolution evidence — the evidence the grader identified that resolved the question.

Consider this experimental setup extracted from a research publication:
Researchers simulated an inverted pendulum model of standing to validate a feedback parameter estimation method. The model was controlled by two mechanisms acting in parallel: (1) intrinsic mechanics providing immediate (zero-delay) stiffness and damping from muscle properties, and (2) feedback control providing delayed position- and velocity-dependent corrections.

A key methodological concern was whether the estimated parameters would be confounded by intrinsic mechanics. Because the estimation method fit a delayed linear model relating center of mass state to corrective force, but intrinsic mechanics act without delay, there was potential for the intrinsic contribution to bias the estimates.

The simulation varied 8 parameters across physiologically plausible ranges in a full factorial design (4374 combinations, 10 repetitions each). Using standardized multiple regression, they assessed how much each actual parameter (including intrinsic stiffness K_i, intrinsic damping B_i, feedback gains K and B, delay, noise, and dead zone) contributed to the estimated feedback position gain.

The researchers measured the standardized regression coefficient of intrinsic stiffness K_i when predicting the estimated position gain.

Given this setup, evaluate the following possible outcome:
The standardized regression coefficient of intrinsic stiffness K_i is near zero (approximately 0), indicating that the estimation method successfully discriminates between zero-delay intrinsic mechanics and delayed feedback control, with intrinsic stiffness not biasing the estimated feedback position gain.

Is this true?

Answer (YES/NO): NO